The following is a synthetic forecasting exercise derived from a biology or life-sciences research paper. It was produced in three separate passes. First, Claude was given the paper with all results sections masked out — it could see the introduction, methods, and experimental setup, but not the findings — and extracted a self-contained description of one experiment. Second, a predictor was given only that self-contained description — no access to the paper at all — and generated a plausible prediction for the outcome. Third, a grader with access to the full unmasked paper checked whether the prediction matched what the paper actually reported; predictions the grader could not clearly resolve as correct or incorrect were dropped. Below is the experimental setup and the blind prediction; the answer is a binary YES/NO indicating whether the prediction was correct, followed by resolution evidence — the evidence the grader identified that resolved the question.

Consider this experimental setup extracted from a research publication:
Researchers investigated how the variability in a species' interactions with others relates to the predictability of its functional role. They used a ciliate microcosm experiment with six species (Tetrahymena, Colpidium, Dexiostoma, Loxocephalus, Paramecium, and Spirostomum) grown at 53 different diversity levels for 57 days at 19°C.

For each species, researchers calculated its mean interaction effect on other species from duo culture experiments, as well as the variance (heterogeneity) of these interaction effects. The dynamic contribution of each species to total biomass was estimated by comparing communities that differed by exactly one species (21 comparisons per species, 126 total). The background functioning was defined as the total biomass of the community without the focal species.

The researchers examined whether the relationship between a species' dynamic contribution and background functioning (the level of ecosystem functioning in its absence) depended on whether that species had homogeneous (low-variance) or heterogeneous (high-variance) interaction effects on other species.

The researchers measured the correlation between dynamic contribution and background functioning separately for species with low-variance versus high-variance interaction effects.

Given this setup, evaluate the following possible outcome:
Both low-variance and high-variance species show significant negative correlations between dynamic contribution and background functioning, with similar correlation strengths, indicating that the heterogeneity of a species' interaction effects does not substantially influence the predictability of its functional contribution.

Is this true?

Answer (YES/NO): NO